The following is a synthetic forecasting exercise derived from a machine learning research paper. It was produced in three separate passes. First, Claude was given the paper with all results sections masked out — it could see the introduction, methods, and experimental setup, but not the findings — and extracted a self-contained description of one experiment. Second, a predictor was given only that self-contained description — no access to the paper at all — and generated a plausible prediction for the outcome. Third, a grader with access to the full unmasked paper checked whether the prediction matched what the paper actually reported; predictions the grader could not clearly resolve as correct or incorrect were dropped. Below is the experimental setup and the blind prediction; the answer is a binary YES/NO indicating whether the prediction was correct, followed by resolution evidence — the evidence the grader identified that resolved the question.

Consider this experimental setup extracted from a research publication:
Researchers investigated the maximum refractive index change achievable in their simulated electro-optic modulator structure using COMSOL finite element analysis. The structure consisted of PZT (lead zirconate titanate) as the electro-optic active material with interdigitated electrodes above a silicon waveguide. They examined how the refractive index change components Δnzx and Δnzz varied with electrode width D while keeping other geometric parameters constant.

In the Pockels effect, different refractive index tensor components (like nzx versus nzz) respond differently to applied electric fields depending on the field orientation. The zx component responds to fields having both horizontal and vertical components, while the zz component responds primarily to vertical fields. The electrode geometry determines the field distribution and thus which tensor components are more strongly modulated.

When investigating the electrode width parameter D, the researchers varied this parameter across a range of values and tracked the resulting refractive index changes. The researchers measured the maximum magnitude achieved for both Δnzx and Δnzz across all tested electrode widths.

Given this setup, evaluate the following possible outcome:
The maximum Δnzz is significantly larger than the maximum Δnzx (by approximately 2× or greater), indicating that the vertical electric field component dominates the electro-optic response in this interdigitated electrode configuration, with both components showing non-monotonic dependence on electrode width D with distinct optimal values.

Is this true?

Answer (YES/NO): NO